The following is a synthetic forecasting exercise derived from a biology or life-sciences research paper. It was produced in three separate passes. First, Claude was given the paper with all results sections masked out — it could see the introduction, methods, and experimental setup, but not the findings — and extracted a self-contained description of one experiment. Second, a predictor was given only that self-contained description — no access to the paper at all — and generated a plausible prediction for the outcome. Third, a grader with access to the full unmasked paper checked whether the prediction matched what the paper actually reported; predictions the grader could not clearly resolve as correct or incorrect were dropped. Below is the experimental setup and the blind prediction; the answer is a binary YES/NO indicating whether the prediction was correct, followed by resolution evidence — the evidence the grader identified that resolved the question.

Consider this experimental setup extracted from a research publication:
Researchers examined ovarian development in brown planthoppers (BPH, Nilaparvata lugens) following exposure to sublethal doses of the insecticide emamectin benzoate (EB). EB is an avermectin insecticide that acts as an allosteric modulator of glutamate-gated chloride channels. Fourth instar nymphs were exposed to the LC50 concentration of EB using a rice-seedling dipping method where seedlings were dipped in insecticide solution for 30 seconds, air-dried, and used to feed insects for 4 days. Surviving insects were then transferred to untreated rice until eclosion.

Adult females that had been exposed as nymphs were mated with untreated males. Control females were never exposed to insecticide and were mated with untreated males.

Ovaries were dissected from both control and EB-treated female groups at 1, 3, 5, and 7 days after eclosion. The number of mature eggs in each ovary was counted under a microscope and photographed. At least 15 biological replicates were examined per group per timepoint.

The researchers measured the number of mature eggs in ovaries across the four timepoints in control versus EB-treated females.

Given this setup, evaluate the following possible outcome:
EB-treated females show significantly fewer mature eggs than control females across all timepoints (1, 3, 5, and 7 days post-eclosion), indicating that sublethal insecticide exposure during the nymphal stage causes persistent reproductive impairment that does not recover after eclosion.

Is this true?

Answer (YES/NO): NO